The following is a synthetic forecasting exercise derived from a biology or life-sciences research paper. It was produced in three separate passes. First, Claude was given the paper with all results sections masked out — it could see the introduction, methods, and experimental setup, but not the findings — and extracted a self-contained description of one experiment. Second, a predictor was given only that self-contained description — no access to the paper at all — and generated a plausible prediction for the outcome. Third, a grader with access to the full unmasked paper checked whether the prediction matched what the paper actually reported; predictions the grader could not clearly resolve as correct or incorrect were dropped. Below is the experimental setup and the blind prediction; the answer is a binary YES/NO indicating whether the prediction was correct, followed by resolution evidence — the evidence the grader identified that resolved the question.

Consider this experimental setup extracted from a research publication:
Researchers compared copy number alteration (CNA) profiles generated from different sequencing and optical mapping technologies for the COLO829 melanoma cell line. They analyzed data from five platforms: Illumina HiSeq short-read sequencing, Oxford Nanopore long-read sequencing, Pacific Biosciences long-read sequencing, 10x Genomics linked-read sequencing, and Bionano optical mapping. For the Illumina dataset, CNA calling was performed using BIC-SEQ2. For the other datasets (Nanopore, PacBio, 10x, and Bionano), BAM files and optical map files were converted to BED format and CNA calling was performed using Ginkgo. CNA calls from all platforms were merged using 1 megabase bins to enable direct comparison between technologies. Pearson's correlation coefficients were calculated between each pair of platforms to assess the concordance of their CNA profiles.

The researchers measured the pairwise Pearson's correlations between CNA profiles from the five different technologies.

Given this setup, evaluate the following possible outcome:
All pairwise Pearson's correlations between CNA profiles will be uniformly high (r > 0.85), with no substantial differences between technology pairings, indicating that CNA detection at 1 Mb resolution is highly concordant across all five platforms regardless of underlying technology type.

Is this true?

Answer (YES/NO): YES